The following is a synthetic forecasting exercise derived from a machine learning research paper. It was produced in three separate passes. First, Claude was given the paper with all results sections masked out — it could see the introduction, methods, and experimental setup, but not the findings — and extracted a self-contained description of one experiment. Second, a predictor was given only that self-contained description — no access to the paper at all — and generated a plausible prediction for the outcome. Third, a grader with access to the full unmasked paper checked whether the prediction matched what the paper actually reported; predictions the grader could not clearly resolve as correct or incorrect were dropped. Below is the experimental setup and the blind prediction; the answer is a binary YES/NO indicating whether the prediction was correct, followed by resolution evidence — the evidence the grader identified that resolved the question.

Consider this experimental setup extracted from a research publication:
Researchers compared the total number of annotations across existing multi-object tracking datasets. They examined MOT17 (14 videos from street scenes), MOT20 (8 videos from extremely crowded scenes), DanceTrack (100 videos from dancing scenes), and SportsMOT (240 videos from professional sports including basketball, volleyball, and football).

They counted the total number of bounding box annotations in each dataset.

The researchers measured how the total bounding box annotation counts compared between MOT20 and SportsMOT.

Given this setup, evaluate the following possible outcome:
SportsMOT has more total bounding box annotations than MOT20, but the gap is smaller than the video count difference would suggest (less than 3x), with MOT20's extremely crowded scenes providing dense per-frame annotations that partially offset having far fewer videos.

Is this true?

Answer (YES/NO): NO